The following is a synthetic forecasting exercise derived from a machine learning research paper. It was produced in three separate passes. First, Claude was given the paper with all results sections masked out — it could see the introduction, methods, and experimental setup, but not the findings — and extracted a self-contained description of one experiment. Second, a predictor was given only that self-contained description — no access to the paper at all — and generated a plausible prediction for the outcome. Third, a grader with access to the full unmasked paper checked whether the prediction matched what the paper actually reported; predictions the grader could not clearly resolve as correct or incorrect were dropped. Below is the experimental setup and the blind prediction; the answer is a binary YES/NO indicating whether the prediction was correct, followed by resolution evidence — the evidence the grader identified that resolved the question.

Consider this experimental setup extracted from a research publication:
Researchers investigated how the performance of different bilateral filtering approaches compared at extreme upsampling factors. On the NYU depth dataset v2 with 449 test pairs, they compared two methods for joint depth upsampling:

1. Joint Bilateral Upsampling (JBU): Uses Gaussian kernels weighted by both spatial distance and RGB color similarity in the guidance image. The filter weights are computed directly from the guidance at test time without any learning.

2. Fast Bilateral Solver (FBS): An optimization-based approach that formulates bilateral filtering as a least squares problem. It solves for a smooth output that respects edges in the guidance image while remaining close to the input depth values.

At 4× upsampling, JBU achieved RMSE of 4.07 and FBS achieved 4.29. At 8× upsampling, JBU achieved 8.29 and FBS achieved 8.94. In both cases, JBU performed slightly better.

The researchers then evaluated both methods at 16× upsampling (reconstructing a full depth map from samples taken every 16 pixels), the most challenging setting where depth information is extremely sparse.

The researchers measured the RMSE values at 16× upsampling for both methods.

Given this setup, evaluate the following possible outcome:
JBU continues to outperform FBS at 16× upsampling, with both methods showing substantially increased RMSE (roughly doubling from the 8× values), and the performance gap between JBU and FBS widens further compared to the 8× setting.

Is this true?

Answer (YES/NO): NO